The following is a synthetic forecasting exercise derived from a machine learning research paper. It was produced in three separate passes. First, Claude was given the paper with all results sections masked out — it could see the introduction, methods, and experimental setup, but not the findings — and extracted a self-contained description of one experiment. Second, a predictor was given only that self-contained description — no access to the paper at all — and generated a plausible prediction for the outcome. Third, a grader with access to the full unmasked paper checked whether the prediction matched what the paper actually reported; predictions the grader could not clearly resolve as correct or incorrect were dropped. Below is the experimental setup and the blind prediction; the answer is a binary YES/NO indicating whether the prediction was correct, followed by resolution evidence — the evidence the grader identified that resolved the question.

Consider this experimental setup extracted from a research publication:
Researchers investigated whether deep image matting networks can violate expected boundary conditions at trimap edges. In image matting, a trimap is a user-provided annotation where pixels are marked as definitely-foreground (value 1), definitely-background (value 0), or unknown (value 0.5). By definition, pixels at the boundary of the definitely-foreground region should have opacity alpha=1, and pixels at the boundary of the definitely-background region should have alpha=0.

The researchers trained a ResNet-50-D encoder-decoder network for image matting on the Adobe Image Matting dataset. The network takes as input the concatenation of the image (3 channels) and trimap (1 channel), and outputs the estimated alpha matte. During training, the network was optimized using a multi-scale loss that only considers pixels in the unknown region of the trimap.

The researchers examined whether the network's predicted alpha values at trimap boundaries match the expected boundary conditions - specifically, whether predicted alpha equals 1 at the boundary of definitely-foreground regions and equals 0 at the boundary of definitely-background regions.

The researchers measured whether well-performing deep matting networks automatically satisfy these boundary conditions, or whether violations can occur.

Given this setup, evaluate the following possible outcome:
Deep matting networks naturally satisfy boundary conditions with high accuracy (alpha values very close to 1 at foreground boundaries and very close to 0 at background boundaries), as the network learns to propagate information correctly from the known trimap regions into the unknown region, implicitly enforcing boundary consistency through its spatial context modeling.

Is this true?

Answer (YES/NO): NO